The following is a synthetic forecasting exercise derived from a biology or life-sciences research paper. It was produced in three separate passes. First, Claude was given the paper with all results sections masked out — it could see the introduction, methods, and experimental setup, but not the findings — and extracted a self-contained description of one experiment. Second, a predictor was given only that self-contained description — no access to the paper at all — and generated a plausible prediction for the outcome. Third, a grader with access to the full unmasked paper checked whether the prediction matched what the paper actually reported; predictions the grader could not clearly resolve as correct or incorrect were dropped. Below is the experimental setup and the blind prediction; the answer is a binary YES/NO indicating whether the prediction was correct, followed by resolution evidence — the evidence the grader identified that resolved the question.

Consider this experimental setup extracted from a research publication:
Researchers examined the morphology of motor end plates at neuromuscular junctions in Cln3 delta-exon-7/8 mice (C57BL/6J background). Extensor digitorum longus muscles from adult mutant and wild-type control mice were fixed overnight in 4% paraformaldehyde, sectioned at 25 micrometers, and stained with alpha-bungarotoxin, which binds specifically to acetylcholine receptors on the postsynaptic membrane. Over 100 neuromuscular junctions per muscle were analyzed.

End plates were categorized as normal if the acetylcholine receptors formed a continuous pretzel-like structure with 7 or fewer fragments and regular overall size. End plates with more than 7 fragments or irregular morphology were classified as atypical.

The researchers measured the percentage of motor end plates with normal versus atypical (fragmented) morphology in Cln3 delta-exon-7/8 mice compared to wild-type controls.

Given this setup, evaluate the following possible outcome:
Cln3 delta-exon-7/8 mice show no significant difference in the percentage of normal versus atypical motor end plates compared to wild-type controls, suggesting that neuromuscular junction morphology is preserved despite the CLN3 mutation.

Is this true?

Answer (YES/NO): NO